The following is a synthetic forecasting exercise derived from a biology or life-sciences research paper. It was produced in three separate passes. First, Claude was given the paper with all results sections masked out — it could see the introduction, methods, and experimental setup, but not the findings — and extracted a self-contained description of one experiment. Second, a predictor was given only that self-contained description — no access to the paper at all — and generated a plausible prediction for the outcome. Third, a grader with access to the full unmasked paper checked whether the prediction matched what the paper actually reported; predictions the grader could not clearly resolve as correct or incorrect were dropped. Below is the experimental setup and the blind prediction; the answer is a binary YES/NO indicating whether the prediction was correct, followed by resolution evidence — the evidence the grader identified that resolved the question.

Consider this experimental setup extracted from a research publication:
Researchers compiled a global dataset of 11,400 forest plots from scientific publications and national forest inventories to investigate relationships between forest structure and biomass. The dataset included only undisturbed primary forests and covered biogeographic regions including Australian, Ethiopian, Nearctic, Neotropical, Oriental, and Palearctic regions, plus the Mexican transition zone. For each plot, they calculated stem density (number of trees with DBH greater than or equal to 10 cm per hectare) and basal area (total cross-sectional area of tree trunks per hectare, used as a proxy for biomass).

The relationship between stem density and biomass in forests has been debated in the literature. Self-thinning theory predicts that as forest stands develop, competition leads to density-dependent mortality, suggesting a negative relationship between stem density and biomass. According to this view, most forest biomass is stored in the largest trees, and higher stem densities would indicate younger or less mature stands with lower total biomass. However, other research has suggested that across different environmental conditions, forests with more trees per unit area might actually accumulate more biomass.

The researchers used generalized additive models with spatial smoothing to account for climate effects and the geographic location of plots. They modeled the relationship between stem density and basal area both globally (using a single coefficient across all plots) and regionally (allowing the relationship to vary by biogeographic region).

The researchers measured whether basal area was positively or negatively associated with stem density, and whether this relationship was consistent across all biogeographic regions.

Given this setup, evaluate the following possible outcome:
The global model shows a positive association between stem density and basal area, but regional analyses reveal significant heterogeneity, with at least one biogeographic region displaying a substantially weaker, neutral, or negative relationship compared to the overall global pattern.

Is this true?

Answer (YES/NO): NO